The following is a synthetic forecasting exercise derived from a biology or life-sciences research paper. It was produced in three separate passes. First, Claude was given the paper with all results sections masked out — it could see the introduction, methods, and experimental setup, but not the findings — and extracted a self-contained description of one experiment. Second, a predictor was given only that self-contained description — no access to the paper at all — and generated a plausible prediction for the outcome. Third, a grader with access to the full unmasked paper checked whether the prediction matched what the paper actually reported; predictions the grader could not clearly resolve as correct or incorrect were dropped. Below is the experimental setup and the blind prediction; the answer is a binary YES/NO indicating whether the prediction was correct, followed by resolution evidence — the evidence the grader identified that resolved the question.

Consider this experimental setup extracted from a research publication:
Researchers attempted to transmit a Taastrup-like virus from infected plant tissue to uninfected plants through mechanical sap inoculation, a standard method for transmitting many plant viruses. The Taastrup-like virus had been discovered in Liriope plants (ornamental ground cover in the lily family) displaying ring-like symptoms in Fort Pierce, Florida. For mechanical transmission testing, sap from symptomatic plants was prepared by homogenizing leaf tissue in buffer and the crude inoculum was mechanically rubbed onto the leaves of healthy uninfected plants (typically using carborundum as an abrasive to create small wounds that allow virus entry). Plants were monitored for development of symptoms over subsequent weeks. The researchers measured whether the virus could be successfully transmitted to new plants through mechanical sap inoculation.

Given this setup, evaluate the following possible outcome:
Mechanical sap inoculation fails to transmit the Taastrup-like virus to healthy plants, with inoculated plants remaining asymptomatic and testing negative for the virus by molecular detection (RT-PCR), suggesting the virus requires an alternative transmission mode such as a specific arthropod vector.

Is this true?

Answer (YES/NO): NO